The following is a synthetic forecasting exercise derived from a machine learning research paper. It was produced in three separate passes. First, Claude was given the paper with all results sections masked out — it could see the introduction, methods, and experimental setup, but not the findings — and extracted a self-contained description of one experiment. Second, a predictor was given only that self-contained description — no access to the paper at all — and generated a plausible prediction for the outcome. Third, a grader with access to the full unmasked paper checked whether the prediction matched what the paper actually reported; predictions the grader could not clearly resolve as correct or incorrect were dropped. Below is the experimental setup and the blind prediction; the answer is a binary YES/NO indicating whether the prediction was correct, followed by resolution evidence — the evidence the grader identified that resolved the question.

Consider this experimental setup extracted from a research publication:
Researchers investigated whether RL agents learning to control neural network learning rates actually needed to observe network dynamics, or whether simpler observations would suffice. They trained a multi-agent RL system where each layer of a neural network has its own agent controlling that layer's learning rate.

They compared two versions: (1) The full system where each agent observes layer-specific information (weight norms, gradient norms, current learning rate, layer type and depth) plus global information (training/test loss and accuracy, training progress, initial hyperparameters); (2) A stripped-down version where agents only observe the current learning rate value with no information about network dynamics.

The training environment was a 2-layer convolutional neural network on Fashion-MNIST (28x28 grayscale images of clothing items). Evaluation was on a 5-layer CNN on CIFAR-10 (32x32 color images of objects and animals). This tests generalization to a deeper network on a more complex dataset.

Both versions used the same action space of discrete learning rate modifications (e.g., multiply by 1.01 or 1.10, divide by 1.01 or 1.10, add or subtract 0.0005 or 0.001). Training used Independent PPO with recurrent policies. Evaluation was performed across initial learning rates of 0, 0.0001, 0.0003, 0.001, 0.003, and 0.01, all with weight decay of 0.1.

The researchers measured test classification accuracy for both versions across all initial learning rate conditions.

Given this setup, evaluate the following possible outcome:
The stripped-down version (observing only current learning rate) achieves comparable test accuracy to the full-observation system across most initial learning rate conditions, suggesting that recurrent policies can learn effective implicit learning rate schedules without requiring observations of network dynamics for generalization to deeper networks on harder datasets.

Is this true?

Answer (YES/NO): NO